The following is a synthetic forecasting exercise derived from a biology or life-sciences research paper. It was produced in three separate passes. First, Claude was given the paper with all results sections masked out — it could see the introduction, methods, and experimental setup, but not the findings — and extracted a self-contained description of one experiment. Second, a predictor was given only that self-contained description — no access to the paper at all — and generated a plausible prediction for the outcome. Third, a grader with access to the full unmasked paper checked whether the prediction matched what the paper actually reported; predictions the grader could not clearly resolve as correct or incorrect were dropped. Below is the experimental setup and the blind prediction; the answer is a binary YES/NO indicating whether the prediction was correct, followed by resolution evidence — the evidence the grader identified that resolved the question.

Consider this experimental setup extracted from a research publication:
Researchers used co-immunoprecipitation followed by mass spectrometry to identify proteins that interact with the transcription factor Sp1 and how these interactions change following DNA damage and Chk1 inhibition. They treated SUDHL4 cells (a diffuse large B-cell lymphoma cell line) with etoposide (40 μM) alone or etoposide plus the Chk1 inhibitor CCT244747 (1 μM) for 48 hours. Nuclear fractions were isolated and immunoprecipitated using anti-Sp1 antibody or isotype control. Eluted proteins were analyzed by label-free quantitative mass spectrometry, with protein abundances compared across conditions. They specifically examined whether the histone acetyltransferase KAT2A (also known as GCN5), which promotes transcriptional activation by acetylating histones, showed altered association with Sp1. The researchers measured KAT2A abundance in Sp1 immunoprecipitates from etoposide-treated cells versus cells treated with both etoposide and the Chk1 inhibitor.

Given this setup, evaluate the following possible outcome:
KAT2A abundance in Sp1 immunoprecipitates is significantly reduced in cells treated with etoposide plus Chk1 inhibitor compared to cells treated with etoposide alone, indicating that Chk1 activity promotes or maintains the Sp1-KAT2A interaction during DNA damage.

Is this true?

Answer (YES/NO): YES